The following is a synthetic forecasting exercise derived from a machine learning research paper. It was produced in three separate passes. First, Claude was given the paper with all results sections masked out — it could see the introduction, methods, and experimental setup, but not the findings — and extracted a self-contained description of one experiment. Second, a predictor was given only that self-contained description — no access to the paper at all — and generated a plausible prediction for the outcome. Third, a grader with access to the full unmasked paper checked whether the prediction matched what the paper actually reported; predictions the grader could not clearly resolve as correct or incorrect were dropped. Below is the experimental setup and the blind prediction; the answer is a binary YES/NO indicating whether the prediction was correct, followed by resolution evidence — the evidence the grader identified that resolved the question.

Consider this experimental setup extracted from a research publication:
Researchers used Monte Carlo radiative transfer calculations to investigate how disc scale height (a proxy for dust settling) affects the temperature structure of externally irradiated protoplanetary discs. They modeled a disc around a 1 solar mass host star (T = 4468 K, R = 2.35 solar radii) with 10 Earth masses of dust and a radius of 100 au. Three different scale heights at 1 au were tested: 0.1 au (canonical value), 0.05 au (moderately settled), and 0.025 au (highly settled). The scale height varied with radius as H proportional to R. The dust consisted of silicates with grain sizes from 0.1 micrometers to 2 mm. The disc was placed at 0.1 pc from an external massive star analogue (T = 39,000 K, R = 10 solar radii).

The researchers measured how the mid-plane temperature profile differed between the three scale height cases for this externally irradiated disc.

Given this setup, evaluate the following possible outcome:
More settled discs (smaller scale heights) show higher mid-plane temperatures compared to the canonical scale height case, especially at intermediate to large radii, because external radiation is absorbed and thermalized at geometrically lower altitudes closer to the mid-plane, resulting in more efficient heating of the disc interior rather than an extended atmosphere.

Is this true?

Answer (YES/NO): NO